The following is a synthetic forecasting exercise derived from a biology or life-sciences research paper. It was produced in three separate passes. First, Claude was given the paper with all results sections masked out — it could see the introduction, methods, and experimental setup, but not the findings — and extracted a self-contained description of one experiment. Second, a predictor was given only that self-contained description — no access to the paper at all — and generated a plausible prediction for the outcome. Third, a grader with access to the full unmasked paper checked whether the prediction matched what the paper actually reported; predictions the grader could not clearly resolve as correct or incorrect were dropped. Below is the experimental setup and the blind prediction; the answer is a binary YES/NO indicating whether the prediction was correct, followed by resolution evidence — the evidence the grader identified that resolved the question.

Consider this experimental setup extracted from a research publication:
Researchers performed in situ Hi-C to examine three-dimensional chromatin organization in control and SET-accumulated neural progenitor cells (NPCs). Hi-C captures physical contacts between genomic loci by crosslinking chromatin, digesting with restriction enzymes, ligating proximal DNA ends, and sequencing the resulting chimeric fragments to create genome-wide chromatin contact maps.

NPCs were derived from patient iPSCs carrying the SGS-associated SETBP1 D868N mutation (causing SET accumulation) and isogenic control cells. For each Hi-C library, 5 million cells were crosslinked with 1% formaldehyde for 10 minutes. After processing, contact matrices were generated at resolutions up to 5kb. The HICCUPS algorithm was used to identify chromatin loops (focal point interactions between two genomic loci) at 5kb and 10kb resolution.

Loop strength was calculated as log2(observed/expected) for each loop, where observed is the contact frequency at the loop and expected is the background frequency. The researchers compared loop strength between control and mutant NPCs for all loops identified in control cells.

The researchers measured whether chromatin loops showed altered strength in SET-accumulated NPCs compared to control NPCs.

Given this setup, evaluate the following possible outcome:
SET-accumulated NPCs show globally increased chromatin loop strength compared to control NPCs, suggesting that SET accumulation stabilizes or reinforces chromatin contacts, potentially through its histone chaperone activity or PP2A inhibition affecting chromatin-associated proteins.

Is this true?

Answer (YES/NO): NO